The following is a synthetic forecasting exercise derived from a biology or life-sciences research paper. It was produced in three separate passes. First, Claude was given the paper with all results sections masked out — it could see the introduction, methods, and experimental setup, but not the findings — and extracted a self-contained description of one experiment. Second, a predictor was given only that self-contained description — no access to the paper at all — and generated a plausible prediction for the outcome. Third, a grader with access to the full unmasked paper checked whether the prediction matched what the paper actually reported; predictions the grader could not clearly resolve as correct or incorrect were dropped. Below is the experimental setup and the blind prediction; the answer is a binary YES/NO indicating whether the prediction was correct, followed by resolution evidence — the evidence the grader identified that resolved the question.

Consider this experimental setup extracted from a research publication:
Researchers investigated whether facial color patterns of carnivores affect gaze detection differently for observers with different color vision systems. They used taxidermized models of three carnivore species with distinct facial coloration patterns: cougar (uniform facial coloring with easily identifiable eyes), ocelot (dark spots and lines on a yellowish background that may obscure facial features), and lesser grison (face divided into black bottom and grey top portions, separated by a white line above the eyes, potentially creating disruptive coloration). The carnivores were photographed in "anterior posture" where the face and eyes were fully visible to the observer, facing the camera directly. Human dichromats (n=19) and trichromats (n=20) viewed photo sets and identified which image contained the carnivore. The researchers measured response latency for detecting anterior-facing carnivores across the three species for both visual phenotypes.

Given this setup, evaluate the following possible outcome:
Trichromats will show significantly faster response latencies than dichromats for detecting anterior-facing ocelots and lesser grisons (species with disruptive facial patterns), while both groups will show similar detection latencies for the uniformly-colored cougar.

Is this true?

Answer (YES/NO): NO